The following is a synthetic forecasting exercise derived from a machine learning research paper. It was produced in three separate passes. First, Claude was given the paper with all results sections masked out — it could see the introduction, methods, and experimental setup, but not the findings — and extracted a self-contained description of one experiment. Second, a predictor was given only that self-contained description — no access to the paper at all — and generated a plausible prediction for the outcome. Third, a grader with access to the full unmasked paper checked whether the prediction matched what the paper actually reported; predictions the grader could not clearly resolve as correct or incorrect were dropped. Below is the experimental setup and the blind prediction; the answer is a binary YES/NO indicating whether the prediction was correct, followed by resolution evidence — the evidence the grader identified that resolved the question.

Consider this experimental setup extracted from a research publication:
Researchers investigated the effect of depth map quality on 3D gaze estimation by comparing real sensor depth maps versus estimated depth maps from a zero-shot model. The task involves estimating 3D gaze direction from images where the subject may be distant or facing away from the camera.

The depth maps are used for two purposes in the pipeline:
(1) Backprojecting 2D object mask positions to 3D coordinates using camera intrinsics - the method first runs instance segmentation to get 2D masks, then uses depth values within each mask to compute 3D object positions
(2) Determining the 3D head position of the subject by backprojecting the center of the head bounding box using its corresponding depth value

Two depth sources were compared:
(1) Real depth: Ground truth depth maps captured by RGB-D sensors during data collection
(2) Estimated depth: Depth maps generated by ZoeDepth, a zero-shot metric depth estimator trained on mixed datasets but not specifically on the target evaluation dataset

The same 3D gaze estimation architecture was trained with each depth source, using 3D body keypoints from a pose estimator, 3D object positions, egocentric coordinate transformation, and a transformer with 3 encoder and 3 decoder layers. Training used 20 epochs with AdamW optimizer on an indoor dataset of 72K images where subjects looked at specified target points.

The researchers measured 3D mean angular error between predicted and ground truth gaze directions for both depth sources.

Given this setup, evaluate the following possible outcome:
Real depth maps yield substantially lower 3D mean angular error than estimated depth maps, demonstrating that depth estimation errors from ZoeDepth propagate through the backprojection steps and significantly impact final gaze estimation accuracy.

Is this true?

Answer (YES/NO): NO